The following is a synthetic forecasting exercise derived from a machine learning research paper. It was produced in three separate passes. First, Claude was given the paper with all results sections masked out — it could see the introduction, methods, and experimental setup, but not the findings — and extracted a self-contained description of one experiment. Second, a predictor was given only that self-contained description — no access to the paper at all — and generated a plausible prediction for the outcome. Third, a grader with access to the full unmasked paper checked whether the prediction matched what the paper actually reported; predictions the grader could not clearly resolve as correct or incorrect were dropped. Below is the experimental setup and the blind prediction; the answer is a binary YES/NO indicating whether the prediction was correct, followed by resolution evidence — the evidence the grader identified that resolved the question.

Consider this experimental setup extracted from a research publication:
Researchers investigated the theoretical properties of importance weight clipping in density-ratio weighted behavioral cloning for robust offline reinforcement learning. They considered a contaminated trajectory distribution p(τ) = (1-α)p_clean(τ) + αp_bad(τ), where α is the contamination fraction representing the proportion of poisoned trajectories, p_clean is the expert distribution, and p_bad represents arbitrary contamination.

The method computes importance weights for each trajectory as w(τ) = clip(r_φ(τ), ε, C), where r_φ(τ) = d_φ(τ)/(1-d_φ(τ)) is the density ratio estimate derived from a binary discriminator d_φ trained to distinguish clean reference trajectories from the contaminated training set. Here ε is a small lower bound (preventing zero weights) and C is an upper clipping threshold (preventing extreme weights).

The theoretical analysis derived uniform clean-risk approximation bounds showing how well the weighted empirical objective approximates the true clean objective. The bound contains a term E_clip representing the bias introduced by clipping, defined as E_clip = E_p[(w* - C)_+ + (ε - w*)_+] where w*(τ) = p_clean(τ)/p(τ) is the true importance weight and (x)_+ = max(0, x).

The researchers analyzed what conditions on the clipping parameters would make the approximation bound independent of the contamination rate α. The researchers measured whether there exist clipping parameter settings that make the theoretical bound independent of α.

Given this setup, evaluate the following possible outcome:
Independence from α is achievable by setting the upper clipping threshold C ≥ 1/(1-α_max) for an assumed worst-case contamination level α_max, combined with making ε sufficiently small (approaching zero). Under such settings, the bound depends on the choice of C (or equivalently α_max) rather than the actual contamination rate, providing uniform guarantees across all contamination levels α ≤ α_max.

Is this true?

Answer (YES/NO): YES